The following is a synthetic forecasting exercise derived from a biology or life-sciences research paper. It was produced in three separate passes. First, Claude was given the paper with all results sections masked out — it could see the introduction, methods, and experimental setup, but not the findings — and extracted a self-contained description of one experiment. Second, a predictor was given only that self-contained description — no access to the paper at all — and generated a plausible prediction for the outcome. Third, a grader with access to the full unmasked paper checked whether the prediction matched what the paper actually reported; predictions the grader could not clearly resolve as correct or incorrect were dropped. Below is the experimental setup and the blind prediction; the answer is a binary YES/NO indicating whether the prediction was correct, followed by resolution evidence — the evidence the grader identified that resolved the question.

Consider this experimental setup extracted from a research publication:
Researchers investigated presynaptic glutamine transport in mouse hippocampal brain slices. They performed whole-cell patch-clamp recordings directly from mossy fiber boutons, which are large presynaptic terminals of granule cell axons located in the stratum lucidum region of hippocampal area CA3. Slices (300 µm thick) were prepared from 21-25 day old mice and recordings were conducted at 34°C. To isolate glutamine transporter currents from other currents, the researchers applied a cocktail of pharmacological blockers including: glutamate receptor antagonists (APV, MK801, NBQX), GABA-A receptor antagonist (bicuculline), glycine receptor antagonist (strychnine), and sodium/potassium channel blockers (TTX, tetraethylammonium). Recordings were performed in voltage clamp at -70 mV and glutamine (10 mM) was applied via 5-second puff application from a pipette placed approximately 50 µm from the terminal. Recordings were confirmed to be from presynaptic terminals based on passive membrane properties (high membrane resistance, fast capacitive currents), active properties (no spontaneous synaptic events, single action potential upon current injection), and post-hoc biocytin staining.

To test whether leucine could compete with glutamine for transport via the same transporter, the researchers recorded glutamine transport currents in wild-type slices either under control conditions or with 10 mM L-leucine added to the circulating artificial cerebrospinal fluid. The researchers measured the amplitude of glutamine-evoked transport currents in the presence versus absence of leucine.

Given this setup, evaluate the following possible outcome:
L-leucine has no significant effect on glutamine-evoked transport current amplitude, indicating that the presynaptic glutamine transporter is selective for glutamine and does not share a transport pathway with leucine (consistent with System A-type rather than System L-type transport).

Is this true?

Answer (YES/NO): NO